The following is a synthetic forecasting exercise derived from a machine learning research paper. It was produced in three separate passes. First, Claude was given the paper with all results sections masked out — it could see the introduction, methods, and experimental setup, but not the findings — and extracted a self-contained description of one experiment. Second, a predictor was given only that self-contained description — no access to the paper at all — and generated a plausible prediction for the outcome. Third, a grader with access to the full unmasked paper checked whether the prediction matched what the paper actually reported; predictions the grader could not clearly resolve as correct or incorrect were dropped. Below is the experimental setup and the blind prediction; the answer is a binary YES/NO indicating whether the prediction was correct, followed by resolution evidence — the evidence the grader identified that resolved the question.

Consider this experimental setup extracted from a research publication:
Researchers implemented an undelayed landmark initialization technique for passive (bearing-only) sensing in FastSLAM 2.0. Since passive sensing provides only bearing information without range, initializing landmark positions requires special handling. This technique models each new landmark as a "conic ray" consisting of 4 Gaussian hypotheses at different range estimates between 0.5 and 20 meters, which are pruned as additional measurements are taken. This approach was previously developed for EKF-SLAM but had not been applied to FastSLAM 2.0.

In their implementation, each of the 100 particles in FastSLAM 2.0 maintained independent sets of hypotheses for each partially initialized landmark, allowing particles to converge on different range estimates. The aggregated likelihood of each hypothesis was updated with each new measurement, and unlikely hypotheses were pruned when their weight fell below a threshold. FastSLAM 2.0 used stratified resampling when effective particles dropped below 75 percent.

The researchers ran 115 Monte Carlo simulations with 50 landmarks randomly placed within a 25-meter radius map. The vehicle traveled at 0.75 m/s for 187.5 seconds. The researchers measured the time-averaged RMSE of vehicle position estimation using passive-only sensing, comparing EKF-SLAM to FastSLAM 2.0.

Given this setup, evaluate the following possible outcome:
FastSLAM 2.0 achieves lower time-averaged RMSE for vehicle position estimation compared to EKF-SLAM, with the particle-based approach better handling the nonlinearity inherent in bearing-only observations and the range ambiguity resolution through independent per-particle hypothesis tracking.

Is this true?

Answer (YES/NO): NO